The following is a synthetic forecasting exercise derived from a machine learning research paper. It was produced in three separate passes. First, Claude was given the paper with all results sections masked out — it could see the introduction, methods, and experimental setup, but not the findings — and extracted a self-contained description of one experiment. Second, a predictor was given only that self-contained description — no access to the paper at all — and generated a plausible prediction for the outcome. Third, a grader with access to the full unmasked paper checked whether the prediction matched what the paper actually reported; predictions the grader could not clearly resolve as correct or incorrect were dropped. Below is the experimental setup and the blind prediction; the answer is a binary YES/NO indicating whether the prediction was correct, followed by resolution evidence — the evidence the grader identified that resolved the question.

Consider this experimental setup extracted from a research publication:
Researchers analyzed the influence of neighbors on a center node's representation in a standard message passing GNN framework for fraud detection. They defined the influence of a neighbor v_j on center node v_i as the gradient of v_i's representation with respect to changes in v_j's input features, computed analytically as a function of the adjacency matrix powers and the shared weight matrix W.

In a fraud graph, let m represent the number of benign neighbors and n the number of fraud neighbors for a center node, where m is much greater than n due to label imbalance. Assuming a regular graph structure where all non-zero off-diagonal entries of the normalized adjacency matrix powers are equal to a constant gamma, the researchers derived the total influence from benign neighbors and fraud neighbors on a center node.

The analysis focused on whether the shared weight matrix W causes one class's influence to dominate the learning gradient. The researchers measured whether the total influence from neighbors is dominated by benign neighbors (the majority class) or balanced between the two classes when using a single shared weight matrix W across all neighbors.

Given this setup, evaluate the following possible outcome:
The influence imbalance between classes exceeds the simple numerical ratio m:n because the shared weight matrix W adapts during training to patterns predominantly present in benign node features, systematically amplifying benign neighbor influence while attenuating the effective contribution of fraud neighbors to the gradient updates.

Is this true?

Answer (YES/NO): NO